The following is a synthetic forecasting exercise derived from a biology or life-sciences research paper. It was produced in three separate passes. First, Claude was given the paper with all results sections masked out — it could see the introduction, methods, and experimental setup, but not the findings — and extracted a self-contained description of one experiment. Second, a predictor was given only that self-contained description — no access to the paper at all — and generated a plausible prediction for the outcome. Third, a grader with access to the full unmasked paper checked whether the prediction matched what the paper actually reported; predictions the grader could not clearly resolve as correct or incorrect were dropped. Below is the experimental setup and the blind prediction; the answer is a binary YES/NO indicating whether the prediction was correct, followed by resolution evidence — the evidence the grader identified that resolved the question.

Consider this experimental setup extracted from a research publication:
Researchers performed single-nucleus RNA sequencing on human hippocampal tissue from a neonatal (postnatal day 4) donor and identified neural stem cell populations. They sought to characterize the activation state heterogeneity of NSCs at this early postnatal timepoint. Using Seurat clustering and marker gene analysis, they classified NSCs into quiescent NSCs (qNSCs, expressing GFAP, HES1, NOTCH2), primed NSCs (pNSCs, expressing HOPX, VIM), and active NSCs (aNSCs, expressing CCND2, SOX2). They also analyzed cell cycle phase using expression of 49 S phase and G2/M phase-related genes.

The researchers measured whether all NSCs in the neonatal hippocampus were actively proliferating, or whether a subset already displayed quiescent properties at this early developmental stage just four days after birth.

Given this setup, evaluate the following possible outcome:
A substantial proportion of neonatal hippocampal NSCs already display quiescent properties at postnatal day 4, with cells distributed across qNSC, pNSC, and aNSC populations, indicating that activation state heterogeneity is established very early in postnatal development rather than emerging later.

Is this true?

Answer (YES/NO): YES